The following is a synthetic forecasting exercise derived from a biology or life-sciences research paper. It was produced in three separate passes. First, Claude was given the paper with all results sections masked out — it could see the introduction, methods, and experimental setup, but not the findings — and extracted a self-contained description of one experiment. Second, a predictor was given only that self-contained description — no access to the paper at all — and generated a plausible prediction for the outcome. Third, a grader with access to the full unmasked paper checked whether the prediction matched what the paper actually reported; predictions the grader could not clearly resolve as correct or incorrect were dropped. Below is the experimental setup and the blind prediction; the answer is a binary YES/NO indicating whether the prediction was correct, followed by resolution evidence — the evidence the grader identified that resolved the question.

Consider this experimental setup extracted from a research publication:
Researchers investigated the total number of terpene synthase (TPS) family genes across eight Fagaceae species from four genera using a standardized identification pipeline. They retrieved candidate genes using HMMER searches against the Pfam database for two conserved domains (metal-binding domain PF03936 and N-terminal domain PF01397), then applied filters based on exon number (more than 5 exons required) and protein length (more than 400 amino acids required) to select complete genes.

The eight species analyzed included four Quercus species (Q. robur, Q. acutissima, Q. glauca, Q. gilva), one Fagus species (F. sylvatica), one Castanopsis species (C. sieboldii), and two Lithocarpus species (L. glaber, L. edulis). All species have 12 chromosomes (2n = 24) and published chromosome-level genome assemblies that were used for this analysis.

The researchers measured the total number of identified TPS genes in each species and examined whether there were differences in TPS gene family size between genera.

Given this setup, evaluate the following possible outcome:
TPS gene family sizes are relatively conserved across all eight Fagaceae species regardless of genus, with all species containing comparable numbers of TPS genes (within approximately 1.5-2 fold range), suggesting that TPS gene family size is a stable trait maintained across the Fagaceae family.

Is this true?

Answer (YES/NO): NO